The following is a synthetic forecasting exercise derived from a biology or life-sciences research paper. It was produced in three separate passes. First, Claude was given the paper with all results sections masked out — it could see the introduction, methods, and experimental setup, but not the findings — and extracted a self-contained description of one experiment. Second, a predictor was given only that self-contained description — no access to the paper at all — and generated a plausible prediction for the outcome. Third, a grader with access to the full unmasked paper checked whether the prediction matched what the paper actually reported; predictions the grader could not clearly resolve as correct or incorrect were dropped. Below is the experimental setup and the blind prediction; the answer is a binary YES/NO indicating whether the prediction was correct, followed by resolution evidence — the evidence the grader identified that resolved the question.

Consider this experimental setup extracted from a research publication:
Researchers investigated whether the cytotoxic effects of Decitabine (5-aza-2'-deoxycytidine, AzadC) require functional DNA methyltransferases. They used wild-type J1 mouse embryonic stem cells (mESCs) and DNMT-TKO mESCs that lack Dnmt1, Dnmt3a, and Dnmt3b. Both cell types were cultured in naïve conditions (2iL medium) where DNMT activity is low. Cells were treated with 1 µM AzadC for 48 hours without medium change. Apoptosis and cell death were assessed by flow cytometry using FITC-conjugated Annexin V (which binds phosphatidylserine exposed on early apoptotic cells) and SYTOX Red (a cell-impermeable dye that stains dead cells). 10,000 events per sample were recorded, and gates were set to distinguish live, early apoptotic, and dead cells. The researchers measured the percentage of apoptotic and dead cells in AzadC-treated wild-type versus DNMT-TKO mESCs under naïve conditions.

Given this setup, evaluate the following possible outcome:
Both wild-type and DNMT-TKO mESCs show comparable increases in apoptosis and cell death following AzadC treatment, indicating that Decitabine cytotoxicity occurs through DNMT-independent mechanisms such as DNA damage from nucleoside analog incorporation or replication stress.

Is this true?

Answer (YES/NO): NO